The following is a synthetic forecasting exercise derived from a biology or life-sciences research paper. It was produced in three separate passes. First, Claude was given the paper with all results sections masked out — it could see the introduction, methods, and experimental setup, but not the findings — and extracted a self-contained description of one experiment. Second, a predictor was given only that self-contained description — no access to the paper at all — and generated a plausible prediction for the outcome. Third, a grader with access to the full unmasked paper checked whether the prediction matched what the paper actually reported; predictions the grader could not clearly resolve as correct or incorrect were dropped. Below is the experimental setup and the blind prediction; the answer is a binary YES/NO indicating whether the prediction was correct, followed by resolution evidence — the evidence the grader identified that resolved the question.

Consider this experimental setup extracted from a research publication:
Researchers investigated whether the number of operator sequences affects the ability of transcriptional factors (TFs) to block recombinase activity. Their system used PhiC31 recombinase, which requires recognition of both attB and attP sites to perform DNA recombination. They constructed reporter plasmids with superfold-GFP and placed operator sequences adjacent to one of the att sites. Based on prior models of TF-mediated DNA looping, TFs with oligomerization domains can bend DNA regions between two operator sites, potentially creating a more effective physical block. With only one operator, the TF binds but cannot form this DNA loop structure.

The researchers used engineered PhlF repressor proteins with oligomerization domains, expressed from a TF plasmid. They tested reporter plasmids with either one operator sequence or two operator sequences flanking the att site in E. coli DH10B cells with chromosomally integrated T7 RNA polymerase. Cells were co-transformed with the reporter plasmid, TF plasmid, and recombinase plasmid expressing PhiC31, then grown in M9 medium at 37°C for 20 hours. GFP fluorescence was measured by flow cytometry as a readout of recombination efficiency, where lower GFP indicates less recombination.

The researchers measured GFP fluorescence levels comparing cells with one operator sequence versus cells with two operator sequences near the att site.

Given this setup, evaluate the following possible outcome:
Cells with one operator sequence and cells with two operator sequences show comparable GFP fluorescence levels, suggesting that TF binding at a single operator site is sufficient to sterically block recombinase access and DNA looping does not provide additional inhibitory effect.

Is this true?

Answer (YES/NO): NO